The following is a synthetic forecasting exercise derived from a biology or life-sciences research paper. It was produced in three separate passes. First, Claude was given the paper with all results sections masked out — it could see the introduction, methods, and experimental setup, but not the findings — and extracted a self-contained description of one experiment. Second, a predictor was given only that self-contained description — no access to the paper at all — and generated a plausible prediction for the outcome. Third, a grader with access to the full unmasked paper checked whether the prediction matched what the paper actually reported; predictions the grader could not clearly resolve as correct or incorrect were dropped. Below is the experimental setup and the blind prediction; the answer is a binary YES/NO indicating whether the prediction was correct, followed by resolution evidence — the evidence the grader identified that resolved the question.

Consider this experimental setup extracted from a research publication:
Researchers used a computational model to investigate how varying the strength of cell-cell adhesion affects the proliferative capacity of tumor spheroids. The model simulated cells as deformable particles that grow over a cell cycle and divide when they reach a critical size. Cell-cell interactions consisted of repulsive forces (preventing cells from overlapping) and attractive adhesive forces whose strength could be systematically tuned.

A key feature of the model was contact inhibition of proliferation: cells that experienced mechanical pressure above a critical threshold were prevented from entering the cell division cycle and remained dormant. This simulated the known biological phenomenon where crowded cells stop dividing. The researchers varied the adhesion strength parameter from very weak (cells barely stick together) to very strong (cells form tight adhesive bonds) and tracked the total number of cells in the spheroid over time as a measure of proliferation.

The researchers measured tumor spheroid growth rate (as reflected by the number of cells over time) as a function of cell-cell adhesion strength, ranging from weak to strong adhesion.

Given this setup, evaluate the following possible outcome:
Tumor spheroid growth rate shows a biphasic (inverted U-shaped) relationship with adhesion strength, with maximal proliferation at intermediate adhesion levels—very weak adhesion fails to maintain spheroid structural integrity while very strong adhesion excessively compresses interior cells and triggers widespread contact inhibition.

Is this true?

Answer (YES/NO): YES